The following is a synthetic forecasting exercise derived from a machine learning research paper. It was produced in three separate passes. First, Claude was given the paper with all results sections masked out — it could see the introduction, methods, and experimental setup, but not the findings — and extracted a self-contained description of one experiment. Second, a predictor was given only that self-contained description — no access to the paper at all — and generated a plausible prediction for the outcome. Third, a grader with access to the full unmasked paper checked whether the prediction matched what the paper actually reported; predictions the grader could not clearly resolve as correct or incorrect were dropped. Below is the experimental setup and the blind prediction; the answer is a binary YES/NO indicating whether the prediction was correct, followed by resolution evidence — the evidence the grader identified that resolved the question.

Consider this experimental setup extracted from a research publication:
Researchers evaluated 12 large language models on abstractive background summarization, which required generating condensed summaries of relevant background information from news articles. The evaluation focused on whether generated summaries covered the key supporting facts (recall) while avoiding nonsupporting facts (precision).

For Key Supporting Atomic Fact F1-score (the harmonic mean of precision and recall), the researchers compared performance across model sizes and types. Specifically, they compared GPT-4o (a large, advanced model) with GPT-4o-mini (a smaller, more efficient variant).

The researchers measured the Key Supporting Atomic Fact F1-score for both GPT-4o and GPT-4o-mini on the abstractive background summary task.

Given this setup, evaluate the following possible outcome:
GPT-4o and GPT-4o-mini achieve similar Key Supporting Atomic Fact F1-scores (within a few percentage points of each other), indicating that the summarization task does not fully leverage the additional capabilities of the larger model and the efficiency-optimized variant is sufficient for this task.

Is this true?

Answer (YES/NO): NO